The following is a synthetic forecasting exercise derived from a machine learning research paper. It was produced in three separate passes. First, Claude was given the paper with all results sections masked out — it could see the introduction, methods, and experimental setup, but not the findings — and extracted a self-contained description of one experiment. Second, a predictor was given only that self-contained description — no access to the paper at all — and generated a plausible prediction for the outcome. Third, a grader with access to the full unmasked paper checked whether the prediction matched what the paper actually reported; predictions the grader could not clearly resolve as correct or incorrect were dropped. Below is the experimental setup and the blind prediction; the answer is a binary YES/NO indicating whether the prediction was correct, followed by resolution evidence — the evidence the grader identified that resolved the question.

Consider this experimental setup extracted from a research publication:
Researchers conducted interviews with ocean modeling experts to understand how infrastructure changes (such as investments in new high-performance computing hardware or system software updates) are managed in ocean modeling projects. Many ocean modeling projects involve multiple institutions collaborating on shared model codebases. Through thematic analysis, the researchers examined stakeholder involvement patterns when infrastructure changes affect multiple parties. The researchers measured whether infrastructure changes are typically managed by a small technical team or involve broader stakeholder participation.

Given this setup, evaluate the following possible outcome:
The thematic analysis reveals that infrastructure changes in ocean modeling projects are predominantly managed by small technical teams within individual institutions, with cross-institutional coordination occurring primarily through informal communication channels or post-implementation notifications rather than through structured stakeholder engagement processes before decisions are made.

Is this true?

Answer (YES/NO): NO